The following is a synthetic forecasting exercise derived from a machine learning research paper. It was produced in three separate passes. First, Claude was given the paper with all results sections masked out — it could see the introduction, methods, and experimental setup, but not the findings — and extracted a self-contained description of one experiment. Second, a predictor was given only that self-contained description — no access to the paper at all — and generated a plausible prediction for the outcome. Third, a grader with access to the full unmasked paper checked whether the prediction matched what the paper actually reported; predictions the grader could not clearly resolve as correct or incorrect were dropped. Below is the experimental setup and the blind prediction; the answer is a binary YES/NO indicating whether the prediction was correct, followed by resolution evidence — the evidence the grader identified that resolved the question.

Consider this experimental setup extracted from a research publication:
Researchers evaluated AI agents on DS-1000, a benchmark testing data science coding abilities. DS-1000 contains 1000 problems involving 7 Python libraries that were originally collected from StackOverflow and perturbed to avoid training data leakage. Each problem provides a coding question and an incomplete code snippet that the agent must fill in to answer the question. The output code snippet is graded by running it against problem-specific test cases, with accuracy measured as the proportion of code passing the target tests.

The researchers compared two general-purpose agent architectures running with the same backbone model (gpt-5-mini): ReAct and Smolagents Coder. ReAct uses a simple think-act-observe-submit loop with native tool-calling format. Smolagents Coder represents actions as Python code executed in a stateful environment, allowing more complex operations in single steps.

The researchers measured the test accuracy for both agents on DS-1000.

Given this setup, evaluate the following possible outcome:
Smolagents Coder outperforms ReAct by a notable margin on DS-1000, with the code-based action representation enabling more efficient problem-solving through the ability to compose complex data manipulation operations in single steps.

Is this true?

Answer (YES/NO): NO